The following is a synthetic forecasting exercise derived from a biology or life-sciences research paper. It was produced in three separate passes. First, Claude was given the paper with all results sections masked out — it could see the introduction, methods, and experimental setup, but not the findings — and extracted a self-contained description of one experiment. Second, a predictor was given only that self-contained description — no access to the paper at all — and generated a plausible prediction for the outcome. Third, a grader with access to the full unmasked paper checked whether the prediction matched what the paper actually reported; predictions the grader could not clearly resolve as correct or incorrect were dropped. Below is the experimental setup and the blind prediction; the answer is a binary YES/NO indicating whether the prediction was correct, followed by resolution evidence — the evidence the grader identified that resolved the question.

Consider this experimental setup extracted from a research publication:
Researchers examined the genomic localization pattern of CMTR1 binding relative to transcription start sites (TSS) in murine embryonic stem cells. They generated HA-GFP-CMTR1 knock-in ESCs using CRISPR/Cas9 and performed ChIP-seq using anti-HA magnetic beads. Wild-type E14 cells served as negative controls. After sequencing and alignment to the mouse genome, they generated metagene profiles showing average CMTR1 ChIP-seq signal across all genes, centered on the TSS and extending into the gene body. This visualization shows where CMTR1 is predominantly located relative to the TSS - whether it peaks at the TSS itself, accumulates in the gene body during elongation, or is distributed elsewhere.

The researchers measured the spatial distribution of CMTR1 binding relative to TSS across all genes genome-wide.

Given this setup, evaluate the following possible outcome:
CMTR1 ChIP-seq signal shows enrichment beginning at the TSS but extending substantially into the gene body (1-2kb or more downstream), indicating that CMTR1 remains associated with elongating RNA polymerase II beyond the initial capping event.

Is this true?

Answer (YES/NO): NO